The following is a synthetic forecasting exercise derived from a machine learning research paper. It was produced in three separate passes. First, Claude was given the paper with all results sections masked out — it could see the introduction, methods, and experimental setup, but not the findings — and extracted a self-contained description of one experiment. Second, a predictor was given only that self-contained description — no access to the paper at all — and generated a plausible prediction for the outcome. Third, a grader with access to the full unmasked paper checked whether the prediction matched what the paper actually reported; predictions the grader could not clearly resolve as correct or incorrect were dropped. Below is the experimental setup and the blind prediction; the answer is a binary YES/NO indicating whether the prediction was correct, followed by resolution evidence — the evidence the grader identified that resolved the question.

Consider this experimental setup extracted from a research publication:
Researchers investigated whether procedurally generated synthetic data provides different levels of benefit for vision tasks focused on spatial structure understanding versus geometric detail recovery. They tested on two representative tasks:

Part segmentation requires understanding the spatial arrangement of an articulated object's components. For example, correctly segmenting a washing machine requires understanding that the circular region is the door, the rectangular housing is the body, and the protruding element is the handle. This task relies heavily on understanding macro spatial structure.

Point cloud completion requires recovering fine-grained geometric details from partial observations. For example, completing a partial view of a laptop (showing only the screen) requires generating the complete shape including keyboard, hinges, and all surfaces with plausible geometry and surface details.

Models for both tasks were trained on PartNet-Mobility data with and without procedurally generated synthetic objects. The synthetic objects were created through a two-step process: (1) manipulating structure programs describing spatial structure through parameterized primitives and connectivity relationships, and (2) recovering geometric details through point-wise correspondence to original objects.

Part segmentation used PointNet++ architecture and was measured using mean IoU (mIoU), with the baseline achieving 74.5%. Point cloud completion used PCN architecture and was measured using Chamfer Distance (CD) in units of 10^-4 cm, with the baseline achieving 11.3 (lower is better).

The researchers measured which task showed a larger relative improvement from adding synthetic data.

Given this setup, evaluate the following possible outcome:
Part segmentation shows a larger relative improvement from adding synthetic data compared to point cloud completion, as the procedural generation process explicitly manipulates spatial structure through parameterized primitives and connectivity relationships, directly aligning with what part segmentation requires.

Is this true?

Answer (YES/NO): NO